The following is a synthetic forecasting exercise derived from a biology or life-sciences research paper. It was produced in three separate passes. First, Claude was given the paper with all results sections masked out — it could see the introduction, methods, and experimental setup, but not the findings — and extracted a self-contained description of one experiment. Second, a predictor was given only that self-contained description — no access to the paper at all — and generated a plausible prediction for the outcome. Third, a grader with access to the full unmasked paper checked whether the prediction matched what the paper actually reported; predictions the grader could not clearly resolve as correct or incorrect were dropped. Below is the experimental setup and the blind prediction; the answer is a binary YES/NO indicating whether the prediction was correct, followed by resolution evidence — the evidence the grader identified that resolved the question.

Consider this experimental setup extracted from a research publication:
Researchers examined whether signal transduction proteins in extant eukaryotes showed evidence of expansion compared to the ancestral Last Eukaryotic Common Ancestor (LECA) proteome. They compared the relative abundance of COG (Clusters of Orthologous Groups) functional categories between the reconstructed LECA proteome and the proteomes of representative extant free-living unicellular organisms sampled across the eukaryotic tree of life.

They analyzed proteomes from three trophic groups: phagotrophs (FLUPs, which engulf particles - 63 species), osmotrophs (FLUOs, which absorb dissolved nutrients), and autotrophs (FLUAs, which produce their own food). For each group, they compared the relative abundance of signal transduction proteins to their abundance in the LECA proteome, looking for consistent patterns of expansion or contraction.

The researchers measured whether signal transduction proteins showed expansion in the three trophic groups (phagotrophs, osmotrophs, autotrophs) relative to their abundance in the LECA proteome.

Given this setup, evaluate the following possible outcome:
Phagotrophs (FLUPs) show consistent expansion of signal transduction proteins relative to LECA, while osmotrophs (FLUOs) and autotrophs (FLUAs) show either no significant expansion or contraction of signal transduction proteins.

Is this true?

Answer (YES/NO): NO